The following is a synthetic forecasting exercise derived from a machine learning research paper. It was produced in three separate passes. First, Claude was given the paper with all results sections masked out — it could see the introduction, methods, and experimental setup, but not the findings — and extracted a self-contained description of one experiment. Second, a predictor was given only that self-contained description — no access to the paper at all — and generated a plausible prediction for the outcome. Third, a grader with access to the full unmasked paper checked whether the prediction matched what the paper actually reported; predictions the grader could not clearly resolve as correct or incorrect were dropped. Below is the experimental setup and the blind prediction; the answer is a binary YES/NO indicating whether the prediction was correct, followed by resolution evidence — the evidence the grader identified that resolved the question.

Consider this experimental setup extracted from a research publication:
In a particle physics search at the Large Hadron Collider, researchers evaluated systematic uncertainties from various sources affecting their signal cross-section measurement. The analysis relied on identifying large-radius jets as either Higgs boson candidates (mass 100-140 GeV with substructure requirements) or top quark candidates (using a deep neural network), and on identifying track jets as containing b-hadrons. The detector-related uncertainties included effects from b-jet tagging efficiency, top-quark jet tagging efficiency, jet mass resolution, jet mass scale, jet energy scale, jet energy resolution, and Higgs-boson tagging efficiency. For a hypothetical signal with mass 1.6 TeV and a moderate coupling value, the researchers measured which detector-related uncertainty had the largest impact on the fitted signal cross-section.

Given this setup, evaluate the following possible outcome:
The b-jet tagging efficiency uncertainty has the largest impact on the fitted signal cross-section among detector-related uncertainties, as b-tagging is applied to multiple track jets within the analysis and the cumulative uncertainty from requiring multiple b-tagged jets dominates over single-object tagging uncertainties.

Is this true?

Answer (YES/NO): YES